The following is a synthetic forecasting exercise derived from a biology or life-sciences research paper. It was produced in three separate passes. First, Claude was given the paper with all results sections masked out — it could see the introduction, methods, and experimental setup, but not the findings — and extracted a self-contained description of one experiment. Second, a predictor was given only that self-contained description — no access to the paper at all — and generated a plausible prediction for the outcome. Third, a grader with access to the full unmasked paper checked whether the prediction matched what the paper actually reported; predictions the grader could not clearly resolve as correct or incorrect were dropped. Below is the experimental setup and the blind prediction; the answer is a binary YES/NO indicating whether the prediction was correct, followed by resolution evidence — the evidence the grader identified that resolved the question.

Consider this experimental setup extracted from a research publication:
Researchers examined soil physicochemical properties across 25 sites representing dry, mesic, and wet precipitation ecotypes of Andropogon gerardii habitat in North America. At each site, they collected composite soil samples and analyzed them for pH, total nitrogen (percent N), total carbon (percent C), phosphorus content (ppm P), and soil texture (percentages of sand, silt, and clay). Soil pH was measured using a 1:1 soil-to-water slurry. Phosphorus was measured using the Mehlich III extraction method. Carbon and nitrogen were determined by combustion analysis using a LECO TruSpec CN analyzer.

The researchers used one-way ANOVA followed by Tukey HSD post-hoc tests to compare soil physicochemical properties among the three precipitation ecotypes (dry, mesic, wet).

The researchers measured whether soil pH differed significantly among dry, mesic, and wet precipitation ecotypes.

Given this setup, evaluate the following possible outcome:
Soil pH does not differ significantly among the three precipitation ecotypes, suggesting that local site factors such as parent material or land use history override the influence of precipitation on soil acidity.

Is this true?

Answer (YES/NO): NO